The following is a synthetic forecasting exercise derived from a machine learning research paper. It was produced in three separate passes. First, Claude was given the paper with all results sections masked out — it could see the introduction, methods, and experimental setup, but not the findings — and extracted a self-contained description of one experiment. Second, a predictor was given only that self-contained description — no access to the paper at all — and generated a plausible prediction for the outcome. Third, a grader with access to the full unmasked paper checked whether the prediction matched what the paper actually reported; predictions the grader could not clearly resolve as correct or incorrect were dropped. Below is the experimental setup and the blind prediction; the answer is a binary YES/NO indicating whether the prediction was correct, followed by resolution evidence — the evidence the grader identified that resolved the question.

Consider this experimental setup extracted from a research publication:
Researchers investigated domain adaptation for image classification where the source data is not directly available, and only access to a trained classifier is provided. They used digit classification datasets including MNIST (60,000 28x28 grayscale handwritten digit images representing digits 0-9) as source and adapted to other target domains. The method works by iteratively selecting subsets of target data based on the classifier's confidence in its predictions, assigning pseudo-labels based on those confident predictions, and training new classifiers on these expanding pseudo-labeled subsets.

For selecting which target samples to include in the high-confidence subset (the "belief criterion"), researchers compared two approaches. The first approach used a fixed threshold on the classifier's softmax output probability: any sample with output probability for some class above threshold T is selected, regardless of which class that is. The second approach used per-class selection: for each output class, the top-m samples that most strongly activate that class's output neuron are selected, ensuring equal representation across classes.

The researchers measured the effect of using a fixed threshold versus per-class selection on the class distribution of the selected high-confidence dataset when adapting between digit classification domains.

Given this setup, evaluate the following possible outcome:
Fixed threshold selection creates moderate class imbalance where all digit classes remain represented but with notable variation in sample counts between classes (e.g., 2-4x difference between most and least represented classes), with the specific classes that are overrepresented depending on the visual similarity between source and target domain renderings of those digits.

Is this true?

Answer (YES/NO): NO